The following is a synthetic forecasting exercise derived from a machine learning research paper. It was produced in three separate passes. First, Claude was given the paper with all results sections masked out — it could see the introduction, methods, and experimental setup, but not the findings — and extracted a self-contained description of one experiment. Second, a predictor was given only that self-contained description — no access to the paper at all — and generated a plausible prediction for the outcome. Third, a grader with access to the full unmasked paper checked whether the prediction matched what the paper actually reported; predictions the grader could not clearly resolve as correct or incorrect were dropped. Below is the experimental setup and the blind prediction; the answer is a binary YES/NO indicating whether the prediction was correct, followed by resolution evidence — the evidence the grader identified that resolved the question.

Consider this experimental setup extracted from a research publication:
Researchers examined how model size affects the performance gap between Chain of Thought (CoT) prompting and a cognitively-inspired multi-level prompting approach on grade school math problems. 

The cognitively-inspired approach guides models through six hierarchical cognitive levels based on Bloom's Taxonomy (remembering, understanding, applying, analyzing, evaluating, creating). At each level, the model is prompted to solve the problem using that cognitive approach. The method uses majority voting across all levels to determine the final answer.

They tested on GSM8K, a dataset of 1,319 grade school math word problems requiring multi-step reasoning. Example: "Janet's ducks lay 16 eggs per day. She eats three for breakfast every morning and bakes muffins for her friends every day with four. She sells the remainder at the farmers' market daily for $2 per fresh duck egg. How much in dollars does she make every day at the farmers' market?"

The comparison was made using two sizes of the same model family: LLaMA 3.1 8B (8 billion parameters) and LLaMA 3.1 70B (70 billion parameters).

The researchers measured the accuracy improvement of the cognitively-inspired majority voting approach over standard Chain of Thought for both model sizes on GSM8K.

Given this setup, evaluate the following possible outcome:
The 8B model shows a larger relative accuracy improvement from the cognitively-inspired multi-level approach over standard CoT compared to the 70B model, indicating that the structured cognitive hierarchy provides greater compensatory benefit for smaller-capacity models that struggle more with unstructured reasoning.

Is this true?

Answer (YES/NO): YES